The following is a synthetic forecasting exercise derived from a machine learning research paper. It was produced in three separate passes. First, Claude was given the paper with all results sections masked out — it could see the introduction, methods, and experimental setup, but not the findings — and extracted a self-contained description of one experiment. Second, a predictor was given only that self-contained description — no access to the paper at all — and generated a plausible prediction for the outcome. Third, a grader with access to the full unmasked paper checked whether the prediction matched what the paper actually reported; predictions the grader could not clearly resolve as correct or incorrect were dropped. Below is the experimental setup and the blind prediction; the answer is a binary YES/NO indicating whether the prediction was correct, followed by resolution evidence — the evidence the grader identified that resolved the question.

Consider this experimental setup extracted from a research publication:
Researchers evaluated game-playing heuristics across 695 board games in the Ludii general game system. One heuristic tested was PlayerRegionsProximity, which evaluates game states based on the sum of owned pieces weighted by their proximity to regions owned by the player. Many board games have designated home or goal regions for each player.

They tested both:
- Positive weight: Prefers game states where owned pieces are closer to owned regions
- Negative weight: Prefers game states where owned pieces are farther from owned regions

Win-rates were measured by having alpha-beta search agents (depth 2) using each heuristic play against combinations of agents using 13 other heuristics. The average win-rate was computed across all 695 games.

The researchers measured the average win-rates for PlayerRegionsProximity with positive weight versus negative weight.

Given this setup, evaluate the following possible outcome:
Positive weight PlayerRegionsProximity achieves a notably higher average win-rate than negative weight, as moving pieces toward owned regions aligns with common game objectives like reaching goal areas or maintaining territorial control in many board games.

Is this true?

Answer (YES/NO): NO